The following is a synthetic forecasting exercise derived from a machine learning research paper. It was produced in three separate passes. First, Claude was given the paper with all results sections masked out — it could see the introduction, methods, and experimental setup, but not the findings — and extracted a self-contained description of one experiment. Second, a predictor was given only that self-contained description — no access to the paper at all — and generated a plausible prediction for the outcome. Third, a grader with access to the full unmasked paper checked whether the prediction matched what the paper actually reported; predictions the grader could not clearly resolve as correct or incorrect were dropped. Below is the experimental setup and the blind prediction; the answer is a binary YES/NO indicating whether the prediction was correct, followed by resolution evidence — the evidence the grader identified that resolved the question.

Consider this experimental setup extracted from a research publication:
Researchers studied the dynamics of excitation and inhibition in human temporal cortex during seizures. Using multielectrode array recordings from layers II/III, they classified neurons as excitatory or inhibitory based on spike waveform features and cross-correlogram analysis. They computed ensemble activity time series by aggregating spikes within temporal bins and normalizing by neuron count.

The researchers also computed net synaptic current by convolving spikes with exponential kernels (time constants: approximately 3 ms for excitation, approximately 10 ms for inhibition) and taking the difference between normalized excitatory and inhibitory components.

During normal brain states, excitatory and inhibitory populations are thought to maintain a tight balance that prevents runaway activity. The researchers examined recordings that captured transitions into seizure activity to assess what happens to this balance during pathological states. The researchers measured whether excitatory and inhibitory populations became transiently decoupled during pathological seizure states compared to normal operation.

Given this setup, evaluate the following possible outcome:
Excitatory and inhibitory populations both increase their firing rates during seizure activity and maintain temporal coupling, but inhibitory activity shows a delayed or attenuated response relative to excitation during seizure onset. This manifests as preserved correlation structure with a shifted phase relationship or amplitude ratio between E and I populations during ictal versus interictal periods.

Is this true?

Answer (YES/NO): NO